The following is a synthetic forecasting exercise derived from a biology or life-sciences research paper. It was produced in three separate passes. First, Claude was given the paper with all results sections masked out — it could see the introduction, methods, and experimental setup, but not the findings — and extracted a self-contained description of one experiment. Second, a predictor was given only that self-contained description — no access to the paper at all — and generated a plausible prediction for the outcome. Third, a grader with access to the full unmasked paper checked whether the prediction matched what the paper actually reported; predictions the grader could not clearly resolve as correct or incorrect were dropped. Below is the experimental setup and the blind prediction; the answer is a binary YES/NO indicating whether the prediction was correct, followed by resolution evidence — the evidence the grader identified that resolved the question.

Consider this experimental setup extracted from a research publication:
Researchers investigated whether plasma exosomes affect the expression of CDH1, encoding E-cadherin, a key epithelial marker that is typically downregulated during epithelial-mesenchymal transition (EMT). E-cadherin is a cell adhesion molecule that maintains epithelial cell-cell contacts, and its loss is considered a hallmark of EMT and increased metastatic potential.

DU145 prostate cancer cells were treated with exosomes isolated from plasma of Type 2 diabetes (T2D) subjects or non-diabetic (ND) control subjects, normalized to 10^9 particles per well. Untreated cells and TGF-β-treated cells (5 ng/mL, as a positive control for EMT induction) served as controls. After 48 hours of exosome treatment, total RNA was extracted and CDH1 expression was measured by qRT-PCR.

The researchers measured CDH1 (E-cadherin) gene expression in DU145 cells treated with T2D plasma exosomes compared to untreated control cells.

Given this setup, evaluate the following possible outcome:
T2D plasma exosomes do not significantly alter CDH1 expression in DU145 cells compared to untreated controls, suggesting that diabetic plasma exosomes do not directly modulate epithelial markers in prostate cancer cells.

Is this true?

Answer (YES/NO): YES